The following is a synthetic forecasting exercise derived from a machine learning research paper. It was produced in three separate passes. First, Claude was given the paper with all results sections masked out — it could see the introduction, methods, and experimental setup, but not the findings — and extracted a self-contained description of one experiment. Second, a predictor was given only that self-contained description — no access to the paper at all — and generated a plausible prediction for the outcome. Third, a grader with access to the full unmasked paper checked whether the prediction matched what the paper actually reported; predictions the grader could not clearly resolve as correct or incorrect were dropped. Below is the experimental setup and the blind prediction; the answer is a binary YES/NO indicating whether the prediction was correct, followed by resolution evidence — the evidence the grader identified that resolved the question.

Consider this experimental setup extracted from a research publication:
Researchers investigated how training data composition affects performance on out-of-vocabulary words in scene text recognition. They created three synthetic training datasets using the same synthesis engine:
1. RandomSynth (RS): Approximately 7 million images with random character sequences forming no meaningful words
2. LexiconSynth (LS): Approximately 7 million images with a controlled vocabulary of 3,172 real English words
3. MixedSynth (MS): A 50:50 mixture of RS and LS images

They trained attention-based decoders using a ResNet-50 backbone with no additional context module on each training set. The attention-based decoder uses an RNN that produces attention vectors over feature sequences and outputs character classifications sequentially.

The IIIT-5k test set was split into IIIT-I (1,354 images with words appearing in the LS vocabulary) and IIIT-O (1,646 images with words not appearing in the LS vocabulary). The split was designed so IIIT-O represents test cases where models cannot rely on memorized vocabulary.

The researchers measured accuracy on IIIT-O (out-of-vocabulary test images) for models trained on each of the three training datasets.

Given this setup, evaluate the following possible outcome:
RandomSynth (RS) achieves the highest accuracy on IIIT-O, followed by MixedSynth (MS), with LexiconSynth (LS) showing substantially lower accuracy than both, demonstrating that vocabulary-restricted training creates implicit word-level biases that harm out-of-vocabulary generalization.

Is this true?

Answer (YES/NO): NO